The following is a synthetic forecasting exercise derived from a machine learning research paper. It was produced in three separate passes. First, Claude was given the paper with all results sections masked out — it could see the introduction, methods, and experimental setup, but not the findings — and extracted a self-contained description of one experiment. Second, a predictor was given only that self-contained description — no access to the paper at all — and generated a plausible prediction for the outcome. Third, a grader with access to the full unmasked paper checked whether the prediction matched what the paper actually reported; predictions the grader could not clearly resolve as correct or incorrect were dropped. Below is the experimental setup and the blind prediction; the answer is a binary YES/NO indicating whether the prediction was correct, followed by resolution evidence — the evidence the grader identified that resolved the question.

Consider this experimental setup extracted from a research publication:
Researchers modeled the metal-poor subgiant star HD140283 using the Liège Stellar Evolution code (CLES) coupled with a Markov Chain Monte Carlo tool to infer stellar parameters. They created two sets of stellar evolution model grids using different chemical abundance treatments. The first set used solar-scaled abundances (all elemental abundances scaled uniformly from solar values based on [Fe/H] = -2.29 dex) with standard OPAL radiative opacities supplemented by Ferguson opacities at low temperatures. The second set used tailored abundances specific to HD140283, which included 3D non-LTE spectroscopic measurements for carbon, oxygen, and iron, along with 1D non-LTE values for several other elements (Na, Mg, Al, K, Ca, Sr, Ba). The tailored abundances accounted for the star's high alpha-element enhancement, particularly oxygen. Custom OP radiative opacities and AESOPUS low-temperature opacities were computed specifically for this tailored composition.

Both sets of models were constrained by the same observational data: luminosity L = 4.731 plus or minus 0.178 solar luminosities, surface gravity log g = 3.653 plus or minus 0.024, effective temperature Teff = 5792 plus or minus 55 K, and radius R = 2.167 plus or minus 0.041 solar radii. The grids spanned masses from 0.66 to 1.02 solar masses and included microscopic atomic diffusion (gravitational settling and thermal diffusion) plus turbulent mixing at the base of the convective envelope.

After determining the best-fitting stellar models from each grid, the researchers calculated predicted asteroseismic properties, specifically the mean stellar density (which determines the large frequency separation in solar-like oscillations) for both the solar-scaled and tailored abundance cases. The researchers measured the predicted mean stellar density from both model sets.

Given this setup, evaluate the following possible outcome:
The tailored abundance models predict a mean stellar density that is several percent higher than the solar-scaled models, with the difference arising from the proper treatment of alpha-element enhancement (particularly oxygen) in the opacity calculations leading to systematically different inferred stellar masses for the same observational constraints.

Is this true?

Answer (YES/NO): NO